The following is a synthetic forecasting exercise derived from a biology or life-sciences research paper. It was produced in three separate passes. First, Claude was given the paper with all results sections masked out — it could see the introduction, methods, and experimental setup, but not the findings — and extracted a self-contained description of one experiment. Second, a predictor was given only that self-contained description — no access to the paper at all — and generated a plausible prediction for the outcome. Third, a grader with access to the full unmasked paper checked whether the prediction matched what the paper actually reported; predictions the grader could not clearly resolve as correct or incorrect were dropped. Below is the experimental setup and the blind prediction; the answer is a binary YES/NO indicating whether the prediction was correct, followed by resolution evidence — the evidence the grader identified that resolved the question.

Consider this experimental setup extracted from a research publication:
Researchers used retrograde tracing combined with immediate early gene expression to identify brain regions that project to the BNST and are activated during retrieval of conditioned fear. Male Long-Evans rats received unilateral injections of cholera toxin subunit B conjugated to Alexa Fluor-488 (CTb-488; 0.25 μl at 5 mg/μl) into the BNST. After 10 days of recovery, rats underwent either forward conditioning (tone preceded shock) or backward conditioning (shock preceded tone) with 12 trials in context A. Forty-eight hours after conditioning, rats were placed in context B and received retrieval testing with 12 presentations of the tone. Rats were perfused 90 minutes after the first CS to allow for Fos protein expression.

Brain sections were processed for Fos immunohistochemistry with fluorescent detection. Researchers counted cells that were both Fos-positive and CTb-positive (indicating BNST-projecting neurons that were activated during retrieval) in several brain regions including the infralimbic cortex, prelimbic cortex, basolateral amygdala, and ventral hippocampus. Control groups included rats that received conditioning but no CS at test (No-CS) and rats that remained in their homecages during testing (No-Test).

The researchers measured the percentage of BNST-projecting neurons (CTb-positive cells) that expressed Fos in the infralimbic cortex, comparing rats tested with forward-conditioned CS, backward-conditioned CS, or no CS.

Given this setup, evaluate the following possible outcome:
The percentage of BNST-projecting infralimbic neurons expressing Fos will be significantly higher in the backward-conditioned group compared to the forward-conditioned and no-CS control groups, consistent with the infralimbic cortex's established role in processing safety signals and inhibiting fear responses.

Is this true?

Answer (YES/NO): YES